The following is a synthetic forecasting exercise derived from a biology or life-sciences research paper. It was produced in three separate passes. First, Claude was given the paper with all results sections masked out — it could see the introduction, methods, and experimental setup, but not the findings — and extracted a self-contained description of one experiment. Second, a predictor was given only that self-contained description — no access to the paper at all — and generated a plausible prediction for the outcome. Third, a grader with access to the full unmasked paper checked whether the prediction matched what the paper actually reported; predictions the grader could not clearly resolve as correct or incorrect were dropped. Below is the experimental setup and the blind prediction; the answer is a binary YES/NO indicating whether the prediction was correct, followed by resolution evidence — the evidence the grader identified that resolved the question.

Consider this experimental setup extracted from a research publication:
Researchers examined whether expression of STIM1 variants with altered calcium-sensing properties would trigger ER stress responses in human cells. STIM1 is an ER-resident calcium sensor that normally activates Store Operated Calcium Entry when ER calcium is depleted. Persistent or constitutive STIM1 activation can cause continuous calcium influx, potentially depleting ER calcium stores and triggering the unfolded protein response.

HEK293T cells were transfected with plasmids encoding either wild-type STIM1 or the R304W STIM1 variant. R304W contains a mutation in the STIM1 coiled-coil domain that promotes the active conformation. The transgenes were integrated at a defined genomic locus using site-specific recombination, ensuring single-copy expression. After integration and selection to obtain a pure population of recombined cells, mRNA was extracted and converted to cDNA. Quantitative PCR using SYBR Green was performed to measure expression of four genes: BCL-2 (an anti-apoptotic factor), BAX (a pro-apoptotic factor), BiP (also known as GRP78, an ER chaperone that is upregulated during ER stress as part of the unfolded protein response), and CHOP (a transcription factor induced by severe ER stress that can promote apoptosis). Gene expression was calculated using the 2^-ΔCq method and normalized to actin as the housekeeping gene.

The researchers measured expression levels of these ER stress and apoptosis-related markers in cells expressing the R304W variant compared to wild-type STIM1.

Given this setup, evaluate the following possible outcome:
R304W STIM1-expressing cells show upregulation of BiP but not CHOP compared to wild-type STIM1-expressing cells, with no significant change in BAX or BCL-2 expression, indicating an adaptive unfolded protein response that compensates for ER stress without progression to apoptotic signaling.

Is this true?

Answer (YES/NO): NO